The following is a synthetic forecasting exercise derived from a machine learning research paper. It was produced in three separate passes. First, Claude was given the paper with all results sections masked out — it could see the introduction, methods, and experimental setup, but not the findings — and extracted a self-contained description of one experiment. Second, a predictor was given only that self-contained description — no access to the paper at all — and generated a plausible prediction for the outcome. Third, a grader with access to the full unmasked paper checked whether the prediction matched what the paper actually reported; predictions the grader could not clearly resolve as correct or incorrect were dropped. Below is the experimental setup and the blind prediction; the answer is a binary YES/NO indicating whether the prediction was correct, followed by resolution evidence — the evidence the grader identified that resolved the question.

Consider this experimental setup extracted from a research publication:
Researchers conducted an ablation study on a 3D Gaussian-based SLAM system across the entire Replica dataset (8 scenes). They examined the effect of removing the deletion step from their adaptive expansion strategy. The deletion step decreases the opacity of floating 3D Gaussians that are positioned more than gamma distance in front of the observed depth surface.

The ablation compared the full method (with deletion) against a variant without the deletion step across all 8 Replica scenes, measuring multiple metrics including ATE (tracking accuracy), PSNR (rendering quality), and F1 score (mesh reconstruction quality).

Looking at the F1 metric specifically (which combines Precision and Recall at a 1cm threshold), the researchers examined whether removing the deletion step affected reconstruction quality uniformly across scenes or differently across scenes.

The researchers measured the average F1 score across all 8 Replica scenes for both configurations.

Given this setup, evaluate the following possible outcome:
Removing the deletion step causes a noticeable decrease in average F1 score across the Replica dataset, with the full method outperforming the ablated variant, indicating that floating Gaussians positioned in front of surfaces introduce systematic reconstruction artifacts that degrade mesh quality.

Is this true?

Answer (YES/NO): YES